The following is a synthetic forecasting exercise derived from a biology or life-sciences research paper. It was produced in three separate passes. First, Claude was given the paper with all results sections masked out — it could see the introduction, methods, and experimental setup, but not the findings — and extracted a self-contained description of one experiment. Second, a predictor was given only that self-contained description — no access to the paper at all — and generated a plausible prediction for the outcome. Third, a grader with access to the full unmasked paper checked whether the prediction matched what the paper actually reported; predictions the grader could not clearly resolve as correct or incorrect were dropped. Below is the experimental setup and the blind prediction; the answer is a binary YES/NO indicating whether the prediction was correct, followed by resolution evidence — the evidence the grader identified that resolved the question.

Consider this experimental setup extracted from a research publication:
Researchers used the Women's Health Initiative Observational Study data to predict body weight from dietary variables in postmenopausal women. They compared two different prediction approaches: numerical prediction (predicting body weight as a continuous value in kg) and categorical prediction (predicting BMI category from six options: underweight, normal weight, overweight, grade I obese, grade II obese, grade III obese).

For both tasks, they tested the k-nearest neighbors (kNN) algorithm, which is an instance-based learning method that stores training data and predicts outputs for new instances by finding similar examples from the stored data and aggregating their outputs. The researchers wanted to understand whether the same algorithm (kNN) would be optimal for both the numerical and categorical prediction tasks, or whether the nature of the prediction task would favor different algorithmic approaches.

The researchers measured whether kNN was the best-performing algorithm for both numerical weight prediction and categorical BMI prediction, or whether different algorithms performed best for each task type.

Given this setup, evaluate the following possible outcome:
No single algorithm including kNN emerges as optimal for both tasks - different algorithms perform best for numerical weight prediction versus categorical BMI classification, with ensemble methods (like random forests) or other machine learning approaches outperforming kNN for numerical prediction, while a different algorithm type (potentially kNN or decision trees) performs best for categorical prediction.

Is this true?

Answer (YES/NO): NO